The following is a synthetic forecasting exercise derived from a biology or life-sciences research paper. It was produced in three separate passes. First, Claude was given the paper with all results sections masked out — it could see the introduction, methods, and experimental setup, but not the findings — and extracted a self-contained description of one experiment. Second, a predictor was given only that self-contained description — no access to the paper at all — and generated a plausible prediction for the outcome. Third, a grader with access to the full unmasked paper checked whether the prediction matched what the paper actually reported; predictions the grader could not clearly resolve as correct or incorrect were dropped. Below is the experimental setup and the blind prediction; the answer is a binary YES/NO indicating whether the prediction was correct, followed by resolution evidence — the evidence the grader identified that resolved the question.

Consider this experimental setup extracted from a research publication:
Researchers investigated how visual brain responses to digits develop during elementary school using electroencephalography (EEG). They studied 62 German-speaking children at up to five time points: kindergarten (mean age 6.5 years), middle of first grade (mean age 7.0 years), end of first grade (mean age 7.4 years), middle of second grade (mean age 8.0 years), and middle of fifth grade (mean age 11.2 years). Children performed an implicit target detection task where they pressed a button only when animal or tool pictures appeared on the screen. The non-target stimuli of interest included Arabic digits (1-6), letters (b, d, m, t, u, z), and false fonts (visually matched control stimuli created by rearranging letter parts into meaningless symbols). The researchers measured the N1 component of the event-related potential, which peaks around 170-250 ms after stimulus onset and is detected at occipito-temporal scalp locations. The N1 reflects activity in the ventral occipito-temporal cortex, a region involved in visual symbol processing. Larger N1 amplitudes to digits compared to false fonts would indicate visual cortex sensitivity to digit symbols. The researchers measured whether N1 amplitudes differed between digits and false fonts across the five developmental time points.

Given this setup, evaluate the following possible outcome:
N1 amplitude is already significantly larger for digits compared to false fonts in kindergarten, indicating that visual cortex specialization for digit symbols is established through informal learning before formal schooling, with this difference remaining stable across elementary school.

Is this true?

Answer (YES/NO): YES